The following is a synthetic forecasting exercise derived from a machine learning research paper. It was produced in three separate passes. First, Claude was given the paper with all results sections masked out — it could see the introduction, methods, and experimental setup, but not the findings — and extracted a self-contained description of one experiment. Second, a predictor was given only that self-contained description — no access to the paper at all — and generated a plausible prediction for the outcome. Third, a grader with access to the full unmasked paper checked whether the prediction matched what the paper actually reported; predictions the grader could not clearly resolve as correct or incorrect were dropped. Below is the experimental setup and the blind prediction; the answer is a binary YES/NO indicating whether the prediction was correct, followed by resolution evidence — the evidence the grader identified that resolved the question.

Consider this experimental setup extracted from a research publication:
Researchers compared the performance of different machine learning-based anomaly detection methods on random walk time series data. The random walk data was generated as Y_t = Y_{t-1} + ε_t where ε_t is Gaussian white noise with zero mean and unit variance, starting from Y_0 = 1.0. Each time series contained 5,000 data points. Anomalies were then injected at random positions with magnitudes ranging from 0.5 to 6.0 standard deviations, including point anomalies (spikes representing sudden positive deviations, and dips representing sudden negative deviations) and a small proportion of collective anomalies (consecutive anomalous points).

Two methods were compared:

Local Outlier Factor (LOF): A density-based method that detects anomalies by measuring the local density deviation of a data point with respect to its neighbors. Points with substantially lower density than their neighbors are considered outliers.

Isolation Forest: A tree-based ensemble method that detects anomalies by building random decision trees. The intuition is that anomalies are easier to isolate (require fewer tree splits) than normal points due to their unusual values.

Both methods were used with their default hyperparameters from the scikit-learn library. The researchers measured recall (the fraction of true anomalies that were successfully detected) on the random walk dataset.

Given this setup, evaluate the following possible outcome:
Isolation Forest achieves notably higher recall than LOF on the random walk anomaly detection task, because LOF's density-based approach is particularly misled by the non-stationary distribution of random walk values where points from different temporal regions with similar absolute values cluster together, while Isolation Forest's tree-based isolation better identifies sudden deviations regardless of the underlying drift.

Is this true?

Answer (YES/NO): NO